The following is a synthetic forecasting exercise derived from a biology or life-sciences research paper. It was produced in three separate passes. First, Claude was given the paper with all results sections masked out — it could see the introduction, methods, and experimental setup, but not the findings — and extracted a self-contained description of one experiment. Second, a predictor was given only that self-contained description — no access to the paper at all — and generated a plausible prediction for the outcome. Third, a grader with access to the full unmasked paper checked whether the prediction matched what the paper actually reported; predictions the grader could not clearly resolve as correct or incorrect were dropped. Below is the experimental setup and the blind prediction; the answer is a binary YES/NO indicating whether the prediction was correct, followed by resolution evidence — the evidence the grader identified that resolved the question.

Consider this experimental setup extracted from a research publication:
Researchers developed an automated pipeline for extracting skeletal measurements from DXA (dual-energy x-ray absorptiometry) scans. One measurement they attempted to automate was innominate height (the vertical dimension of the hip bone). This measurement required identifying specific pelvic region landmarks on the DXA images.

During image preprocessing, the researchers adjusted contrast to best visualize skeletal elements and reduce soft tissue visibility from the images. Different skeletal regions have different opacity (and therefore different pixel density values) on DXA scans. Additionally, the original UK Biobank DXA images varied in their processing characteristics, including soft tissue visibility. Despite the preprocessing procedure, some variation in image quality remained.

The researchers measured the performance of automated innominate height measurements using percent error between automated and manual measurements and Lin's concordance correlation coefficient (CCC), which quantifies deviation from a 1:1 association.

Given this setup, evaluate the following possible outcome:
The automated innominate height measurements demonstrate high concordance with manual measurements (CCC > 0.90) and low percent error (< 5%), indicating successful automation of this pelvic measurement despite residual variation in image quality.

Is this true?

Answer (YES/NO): NO